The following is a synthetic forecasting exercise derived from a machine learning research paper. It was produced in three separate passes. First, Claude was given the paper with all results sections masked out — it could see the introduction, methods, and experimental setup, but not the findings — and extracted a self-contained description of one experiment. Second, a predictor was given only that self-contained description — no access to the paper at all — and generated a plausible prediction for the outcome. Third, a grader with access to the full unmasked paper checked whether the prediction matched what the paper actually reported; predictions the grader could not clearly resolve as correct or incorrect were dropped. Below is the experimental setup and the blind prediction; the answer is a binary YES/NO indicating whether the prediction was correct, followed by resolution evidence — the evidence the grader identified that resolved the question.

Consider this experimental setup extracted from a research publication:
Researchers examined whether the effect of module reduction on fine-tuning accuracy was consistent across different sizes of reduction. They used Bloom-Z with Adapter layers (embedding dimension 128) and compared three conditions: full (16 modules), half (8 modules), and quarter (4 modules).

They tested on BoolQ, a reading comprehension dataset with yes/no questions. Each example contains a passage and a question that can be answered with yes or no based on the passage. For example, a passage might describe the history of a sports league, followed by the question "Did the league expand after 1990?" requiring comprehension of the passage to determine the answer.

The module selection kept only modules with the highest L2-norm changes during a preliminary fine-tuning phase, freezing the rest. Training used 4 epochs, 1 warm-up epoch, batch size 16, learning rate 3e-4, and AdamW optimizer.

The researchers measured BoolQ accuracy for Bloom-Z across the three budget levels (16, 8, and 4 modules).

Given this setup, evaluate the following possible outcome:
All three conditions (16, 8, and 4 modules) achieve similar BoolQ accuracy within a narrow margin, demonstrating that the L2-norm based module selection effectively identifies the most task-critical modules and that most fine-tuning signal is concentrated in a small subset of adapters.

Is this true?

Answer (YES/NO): NO